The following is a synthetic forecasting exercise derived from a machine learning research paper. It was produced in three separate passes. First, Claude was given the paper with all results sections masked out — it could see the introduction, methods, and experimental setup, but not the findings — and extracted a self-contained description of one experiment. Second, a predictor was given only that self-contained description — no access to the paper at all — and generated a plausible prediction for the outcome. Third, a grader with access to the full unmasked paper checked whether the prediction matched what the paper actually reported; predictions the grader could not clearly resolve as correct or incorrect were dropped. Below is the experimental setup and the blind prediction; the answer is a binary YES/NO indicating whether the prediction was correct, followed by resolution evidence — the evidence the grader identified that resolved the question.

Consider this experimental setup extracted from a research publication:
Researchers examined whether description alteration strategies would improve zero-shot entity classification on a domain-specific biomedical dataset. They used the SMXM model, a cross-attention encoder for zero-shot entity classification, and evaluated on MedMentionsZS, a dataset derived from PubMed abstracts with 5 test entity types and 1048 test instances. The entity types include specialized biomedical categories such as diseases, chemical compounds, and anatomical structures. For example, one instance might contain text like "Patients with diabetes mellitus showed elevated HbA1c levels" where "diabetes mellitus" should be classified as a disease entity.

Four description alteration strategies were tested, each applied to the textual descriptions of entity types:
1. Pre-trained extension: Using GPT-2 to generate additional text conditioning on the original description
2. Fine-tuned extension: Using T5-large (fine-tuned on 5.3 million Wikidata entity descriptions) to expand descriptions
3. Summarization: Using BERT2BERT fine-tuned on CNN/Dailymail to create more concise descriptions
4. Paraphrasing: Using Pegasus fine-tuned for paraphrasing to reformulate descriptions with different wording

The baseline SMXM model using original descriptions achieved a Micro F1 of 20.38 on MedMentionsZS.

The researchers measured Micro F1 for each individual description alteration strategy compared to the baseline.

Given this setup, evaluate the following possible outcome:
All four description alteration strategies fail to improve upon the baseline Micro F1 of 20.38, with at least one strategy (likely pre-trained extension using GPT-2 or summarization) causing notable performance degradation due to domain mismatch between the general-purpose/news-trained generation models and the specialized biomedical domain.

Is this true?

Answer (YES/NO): YES